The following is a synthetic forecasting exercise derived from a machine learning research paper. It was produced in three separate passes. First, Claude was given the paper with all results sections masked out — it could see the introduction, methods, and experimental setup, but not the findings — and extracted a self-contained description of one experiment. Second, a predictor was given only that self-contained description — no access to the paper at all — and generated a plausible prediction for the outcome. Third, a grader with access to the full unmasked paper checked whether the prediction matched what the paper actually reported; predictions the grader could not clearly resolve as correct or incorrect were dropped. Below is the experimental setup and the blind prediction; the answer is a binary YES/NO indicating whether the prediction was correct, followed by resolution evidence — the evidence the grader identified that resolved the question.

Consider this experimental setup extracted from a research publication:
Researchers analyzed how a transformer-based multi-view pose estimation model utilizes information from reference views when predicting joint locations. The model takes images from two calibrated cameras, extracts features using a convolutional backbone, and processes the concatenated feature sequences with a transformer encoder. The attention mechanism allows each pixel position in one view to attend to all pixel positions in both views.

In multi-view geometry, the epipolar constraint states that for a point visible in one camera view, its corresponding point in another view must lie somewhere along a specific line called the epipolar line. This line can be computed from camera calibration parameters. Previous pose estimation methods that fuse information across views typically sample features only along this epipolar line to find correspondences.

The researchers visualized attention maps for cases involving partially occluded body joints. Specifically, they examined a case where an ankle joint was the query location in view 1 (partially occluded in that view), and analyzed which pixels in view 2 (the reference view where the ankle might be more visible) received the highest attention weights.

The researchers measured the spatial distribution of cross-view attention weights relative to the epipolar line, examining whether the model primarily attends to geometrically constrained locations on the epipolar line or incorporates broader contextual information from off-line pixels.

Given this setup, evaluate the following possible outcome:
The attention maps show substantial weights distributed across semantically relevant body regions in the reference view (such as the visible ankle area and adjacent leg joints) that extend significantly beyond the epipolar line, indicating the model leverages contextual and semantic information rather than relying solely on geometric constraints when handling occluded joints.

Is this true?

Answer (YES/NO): YES